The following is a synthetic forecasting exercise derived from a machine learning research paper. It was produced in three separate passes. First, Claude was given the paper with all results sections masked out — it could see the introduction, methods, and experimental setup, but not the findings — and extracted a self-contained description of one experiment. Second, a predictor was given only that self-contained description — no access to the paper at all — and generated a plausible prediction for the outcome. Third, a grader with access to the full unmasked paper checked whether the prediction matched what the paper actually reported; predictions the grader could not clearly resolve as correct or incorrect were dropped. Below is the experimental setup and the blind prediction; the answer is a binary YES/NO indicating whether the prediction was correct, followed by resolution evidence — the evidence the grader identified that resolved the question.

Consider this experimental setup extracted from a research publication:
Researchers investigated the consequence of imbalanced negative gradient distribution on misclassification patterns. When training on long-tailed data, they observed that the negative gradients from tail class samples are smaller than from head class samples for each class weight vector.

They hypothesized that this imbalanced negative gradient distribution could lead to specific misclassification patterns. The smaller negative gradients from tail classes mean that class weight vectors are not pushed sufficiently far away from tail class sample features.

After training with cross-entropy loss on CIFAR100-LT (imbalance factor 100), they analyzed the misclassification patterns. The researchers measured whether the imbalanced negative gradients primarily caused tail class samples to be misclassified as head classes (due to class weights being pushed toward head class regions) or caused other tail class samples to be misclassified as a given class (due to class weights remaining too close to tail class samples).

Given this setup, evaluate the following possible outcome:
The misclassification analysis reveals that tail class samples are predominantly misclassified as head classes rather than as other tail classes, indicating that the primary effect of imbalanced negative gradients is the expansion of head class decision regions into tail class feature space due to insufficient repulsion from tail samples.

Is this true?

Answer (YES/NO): NO